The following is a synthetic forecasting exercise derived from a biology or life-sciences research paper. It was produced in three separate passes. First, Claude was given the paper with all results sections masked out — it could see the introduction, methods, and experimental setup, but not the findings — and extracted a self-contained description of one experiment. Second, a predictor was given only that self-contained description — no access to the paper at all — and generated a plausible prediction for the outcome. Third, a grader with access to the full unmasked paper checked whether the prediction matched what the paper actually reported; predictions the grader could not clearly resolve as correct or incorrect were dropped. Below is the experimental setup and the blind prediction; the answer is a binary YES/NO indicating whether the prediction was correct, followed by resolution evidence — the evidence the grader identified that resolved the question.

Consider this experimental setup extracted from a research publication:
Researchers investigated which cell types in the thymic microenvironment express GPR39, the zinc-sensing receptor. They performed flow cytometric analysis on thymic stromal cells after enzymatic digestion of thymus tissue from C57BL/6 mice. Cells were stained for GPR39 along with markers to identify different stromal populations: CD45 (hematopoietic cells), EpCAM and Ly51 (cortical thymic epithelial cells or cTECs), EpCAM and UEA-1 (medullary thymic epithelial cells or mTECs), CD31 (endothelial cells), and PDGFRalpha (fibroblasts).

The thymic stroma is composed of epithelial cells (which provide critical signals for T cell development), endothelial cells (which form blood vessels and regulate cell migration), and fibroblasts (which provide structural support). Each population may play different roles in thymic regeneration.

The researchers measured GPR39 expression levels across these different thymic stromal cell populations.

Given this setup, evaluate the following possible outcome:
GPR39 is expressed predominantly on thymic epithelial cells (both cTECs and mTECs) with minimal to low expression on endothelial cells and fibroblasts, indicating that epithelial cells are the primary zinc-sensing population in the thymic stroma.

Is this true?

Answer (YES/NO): NO